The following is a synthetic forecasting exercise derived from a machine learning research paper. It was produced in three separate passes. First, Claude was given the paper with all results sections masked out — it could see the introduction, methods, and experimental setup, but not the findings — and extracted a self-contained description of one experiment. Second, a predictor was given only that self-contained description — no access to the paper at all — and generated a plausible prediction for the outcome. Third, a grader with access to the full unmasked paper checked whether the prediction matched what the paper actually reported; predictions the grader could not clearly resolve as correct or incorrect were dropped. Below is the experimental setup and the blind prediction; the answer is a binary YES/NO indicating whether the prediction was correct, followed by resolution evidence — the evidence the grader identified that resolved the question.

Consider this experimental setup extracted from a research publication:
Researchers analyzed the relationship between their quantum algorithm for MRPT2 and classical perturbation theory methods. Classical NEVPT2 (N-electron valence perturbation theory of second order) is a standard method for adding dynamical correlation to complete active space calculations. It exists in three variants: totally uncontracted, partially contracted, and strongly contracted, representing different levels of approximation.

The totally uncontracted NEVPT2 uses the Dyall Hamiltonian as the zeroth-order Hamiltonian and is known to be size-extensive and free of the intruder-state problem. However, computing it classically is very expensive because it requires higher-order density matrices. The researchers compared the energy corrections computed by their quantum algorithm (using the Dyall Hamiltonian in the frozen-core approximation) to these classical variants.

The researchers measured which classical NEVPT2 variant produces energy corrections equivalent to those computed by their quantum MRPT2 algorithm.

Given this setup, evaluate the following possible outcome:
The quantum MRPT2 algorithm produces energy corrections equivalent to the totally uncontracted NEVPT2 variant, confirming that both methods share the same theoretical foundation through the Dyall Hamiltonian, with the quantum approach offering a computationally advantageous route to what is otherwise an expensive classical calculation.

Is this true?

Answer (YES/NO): YES